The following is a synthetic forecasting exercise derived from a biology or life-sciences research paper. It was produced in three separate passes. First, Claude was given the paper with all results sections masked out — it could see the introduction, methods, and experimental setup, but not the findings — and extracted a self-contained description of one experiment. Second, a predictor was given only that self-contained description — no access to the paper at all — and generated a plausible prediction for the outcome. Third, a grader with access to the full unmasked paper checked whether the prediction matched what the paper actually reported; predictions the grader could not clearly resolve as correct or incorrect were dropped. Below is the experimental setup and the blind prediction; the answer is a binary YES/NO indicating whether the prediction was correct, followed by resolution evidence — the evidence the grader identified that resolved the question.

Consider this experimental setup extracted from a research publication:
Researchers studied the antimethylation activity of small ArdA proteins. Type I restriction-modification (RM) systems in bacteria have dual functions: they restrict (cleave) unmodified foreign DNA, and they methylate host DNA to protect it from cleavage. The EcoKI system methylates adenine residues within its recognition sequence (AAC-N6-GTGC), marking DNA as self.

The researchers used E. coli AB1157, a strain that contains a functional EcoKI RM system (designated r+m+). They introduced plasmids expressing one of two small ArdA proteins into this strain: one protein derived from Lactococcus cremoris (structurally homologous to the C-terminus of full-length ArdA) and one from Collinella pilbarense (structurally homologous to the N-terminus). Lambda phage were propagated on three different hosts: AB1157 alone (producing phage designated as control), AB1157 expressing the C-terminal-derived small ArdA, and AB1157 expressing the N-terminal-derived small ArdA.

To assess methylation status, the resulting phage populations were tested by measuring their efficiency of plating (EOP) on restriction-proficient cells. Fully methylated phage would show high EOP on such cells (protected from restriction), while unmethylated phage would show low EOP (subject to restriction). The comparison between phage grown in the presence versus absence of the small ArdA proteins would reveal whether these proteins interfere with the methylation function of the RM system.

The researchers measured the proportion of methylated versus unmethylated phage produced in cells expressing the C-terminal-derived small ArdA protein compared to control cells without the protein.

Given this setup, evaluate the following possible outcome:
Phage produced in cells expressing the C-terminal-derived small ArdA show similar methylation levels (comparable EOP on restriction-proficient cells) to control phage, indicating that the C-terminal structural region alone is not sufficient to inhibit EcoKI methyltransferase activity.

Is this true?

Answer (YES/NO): NO